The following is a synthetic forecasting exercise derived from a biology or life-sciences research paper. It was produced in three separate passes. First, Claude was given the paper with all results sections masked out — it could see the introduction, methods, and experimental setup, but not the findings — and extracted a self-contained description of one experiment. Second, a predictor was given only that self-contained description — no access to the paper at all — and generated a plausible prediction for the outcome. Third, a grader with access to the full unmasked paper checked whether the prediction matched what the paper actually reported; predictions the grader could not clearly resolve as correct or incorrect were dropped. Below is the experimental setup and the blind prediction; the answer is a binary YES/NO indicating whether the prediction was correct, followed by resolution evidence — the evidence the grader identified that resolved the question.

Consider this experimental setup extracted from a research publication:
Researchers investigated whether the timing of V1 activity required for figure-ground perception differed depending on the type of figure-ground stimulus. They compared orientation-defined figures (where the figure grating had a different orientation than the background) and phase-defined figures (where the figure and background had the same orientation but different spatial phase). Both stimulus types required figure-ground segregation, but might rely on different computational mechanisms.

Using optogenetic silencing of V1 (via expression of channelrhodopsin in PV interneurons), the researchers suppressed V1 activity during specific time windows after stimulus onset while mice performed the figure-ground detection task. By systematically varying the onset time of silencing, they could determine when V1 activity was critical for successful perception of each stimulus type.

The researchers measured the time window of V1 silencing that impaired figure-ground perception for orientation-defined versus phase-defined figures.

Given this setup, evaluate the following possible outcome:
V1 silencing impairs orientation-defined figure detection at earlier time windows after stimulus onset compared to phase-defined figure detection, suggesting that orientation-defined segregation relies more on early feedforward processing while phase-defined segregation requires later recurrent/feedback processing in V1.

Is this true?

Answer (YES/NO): NO